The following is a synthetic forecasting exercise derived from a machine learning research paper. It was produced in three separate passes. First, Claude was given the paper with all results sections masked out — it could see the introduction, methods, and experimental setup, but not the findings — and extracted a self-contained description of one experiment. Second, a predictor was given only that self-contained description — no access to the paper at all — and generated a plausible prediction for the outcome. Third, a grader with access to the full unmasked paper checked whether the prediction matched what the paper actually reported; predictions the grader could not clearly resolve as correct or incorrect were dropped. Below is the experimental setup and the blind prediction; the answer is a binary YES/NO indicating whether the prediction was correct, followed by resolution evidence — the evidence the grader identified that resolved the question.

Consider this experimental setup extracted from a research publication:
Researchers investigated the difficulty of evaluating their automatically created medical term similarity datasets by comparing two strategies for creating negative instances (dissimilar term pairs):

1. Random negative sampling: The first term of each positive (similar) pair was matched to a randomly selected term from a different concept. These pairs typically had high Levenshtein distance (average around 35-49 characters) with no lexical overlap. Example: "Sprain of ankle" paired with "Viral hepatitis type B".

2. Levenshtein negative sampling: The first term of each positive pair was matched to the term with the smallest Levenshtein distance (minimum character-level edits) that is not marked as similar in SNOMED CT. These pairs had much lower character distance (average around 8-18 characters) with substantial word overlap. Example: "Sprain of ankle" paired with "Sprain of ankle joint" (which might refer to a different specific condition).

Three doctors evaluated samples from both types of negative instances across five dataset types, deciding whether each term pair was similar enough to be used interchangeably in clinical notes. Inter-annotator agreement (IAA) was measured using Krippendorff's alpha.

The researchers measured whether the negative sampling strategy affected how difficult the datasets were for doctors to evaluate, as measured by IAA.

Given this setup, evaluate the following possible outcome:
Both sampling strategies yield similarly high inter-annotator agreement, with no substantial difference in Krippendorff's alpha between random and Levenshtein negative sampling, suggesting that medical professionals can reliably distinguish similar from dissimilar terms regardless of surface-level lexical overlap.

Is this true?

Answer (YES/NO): YES